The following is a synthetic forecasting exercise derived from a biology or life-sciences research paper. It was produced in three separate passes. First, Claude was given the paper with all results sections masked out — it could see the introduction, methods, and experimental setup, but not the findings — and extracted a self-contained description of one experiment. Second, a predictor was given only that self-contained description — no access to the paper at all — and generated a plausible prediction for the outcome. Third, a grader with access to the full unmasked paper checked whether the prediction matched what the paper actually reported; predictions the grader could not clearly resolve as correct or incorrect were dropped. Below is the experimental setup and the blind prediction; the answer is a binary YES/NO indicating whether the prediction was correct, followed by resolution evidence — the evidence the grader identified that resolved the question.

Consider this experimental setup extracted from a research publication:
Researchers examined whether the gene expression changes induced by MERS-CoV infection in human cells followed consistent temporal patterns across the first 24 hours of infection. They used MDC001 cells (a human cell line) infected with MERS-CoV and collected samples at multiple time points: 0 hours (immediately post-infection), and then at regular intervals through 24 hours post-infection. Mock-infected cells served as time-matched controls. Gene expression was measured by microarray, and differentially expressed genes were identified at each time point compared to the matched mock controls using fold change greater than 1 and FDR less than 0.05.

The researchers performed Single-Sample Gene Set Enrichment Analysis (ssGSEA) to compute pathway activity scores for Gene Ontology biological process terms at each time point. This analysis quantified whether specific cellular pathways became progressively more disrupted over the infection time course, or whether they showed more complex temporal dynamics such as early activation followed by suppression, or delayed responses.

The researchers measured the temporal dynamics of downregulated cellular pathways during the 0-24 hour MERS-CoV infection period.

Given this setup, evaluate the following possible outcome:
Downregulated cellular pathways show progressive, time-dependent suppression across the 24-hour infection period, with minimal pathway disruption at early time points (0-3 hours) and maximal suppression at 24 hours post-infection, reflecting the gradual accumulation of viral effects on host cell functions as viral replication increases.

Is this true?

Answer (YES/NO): NO